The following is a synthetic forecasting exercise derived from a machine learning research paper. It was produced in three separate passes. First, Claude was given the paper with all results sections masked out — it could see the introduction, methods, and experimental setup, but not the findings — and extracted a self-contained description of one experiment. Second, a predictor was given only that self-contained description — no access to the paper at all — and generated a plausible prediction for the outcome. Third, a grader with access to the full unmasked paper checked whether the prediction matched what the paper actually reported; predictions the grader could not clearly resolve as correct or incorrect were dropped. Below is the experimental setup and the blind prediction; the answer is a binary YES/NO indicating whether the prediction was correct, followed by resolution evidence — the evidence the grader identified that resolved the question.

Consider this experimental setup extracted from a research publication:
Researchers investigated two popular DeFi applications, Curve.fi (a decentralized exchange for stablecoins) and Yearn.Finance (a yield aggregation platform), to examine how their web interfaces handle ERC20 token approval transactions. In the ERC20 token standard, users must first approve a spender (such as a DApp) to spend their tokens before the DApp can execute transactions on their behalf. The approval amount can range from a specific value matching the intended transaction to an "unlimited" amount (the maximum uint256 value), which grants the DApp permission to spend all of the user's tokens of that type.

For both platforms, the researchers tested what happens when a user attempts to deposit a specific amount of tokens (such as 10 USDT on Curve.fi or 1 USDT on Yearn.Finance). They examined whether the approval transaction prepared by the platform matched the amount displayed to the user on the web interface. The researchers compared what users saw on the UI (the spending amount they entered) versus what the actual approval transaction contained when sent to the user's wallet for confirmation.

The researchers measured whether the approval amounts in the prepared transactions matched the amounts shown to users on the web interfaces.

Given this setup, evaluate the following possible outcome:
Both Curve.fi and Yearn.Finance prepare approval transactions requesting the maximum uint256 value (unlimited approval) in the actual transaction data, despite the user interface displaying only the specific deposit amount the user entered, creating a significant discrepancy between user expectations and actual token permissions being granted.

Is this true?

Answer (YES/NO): YES